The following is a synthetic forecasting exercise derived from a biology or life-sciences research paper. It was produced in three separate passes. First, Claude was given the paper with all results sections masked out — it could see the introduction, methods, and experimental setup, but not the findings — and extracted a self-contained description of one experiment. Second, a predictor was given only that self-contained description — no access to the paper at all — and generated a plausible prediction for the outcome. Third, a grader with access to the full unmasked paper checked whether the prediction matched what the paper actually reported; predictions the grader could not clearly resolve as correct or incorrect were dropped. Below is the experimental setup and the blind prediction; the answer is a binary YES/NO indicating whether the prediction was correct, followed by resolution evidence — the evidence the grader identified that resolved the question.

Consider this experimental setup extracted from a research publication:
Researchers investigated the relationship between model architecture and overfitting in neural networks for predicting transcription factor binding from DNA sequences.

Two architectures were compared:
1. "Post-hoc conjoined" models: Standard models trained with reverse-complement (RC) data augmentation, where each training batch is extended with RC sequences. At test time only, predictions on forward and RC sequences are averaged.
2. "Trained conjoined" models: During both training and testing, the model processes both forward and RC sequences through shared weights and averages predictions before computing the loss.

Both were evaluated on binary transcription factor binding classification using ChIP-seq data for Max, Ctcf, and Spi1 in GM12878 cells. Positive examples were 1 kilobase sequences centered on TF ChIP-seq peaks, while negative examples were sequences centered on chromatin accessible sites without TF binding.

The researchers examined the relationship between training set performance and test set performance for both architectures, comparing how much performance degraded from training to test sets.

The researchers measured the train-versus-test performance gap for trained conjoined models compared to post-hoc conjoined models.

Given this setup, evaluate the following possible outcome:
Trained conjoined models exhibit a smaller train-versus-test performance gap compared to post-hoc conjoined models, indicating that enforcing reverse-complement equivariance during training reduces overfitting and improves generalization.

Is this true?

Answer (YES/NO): NO